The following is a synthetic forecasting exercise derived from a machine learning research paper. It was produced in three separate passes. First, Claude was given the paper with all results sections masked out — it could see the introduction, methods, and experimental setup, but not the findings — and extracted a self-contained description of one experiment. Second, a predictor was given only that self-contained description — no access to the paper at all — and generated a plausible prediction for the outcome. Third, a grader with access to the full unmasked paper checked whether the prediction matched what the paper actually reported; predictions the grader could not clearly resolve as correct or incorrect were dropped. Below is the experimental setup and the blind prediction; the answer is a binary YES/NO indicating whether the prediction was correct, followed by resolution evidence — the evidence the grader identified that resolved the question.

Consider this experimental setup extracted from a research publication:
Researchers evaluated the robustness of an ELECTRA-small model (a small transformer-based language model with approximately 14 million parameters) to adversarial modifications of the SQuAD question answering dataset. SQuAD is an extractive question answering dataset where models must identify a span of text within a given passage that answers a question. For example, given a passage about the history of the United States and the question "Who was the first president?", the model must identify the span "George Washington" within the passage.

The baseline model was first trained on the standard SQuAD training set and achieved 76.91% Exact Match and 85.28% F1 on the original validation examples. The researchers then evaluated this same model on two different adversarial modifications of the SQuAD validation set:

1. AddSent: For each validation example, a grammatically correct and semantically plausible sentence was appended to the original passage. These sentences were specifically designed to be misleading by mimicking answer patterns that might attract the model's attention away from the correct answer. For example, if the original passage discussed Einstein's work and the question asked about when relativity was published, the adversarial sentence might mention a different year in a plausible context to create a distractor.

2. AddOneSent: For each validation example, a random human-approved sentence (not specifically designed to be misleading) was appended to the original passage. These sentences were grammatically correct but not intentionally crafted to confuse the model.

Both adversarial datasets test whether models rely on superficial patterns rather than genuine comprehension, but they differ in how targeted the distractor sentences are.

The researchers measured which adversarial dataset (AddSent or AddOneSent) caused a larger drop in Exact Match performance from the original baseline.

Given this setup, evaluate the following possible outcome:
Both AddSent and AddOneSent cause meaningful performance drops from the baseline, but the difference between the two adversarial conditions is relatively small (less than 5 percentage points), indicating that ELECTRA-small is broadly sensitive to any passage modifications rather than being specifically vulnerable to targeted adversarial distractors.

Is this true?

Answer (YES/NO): NO